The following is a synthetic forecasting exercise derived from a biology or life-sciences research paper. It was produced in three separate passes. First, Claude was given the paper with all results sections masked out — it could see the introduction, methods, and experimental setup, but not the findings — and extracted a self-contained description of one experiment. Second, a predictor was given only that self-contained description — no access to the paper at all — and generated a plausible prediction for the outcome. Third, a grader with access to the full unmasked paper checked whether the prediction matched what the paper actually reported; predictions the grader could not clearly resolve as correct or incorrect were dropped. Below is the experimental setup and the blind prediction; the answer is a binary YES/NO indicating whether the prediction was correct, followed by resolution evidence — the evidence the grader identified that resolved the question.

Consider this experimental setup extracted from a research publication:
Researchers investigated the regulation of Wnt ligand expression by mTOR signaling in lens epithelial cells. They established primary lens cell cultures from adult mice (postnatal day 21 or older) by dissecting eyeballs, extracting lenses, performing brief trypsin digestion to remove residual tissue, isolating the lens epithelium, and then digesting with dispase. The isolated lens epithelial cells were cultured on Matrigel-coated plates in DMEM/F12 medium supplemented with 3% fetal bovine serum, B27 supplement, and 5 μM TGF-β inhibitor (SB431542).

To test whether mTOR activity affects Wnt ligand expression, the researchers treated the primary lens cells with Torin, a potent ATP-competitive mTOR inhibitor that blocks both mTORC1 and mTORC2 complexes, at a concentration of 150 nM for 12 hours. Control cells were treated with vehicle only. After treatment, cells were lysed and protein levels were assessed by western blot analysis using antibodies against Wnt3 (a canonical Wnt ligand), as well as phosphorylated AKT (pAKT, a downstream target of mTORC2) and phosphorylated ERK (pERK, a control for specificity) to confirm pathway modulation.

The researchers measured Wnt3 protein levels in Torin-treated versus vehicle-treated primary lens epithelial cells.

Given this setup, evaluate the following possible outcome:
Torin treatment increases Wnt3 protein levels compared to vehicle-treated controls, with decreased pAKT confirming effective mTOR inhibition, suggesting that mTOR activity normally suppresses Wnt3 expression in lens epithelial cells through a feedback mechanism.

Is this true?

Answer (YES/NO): NO